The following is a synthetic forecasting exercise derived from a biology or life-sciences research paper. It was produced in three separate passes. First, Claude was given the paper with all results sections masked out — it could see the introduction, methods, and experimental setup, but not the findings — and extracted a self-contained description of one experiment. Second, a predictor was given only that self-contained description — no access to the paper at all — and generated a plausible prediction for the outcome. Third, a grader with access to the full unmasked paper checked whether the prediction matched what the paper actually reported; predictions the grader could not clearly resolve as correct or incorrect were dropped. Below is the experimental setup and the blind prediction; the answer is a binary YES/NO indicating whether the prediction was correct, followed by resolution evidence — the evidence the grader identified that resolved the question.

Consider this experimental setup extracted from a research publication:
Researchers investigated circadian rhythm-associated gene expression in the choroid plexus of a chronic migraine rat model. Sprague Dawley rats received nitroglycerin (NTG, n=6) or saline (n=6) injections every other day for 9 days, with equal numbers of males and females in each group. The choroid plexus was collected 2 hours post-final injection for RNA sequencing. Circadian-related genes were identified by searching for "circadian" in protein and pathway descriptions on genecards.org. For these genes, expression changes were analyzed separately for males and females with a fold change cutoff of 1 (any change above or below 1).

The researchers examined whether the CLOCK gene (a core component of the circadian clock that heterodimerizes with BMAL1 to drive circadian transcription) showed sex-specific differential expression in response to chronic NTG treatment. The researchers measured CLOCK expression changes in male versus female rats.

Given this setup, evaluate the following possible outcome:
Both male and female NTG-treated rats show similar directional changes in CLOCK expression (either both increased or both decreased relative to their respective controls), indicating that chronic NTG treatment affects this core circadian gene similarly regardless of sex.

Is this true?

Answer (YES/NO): NO